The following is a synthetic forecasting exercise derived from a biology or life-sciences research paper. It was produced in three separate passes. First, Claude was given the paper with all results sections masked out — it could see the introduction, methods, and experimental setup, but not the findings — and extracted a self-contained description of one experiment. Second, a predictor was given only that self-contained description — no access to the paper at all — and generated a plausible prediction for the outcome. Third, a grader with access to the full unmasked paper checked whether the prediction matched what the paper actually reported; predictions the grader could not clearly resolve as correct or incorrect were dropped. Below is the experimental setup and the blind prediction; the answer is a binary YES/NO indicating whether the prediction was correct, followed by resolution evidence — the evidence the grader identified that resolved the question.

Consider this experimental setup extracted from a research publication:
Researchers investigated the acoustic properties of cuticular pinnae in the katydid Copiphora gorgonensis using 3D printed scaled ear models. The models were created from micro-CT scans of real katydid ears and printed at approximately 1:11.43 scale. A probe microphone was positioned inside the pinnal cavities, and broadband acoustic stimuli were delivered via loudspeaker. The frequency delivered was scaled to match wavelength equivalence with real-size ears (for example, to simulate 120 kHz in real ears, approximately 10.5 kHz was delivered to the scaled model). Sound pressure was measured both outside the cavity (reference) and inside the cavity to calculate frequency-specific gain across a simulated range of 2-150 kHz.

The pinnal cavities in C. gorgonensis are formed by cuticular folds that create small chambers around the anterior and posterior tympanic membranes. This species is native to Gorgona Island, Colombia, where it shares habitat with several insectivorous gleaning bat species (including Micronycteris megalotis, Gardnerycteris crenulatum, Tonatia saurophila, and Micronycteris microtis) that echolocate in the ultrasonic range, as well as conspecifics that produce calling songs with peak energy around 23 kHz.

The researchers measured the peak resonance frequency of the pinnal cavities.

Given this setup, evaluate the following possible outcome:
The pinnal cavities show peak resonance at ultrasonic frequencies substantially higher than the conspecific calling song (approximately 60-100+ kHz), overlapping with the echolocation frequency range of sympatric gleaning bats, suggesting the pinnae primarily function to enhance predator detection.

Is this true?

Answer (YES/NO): YES